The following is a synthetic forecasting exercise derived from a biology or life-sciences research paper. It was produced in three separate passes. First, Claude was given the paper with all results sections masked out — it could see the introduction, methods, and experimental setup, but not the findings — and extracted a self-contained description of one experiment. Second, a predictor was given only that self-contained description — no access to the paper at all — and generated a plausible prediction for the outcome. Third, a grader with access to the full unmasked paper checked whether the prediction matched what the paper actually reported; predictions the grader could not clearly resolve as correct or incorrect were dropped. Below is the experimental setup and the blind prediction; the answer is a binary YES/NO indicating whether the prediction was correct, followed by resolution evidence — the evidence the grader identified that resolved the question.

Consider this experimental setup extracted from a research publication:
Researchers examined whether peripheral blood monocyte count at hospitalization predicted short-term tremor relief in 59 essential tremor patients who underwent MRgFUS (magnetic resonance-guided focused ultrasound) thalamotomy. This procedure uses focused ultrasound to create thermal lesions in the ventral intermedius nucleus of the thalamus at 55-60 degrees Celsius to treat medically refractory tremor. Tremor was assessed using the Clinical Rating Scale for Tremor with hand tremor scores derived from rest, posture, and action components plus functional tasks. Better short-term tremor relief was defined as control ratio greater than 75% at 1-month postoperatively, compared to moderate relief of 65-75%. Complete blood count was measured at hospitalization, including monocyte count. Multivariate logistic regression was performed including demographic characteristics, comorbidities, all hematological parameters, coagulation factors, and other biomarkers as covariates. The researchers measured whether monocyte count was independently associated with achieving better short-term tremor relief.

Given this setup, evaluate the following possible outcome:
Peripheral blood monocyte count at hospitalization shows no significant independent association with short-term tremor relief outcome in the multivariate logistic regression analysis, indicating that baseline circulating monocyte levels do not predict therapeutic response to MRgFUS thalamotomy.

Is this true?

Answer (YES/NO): NO